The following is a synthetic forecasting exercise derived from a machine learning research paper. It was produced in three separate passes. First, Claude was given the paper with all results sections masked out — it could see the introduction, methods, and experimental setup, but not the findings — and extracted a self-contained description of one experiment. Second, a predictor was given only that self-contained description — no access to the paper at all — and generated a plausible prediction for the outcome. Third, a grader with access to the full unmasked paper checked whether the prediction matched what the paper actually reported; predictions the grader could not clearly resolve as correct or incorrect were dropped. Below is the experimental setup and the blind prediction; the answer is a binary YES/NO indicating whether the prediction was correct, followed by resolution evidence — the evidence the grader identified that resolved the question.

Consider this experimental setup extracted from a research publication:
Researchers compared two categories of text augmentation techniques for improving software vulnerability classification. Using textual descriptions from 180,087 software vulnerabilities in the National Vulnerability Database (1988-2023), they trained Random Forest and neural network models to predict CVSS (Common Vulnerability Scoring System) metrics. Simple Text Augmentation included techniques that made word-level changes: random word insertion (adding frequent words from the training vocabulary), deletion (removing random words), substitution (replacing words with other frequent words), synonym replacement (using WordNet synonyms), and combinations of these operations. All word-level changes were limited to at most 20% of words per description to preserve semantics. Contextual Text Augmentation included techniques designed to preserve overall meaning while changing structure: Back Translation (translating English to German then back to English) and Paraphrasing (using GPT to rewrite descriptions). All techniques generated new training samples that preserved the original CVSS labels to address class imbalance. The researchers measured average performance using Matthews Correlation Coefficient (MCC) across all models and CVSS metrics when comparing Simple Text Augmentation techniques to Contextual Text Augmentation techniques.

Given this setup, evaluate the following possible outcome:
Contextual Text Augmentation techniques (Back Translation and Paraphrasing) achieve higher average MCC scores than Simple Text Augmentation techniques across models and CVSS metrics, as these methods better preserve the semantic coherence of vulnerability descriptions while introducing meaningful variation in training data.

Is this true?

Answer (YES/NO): NO